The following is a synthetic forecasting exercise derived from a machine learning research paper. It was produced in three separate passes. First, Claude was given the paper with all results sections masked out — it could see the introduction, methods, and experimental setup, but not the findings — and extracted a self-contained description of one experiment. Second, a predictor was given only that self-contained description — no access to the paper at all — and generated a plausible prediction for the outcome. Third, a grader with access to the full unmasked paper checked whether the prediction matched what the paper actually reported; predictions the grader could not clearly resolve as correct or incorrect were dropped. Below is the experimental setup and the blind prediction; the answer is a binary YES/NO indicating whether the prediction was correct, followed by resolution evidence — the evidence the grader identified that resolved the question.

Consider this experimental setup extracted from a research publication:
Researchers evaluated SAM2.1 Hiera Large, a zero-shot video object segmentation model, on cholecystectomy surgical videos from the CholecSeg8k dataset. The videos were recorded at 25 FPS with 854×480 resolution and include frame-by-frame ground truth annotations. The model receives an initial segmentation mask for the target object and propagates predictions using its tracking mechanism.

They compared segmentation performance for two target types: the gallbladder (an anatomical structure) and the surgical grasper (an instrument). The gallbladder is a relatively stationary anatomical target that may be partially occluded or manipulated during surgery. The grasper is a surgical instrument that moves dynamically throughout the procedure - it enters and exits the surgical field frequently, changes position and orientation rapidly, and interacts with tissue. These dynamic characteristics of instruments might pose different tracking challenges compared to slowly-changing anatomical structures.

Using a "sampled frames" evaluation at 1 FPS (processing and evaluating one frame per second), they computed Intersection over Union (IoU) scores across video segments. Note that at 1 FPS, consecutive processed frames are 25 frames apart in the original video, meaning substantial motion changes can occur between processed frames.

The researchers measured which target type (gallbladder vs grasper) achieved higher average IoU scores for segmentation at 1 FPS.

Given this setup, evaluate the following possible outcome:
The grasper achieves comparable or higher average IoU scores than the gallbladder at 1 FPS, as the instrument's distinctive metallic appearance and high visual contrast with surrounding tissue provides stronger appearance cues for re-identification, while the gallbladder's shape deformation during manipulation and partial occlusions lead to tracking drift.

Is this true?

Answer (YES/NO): NO